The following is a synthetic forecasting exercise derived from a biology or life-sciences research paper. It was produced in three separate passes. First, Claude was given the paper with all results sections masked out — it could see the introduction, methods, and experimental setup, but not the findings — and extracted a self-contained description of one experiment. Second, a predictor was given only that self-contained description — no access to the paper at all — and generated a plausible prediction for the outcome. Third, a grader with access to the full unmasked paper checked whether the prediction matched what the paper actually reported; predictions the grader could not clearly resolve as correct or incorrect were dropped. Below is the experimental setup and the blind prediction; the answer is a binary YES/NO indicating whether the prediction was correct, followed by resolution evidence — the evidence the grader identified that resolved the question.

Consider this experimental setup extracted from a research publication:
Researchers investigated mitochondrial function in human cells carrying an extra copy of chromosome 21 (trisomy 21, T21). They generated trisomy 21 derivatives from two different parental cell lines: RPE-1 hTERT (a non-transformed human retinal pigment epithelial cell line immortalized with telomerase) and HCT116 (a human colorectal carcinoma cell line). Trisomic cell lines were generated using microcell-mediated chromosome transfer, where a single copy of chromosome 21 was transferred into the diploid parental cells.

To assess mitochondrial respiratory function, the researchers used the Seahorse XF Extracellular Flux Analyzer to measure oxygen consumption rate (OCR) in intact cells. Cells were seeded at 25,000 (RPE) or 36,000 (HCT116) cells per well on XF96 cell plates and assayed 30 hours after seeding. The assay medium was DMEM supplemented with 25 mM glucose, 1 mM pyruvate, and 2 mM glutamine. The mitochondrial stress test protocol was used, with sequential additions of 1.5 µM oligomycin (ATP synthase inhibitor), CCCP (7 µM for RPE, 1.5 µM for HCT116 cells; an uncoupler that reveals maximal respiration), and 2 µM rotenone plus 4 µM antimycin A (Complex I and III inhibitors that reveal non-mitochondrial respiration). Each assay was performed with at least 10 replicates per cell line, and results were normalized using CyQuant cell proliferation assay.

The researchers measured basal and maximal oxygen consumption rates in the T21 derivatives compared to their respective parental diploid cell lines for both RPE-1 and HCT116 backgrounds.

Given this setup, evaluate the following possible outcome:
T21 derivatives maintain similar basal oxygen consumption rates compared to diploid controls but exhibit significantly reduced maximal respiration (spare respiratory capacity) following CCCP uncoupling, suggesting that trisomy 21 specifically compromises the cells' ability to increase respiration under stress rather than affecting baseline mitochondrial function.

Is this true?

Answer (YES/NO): NO